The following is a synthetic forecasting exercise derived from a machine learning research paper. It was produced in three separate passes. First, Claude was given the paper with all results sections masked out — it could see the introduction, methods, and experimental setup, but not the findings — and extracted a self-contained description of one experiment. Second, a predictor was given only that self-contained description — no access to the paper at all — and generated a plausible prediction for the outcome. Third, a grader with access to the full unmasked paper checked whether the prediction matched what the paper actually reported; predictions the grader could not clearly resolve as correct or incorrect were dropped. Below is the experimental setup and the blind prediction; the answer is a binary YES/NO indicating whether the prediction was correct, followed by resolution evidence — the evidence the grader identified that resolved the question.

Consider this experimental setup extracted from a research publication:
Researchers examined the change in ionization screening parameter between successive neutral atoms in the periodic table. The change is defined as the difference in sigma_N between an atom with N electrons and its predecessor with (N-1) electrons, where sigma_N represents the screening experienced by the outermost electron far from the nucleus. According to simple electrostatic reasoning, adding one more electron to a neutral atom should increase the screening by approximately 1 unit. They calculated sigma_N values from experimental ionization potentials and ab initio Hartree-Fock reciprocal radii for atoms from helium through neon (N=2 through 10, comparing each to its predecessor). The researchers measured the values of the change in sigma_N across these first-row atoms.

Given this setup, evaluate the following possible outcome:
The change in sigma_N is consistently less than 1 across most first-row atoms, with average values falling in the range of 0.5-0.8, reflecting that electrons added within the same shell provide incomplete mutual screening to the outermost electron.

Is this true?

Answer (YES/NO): NO